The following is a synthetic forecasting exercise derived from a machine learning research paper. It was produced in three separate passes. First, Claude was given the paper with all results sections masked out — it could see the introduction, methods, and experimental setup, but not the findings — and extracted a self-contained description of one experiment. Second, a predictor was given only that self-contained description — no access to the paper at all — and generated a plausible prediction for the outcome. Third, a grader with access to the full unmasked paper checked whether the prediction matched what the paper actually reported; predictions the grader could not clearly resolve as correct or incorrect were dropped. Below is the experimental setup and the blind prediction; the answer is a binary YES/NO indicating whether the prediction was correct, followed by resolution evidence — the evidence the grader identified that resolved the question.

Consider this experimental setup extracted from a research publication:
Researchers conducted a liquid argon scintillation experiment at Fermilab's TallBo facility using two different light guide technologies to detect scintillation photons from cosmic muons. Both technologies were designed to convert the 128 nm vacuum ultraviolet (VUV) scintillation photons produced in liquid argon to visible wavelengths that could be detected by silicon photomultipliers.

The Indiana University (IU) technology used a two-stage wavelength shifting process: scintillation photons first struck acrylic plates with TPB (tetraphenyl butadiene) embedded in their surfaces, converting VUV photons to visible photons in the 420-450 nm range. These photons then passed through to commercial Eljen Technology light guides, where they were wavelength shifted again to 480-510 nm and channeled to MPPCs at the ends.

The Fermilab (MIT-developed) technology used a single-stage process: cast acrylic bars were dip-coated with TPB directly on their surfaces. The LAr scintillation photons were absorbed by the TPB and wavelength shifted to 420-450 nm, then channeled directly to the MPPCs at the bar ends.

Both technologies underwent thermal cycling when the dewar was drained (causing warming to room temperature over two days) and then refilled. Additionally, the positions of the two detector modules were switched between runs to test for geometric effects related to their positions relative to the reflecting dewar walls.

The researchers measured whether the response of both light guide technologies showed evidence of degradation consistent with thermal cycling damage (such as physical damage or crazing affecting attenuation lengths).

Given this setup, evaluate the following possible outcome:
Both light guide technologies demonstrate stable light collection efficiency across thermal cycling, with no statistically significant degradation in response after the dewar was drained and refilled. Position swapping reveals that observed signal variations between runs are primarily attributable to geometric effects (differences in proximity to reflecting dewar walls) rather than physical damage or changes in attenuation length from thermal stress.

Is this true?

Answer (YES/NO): NO